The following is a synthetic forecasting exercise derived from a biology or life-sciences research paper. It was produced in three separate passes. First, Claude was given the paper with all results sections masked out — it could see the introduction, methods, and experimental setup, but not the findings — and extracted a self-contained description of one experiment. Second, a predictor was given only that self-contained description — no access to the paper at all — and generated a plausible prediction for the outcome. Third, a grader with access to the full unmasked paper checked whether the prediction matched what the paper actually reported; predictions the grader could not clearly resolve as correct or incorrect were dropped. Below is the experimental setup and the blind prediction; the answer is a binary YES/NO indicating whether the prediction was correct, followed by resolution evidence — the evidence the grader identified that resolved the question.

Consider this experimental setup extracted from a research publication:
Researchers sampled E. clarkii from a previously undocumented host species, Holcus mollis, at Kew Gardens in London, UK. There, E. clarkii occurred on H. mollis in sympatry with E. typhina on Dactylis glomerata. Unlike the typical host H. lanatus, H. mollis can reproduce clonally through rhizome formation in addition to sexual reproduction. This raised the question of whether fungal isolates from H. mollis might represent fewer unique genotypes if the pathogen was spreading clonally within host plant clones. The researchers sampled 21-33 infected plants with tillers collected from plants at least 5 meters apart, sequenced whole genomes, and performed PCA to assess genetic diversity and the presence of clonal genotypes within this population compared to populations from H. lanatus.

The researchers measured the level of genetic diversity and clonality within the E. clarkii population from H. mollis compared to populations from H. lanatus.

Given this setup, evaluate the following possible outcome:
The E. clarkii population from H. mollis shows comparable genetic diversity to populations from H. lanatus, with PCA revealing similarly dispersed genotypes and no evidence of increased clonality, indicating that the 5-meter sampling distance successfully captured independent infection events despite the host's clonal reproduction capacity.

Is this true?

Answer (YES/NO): NO